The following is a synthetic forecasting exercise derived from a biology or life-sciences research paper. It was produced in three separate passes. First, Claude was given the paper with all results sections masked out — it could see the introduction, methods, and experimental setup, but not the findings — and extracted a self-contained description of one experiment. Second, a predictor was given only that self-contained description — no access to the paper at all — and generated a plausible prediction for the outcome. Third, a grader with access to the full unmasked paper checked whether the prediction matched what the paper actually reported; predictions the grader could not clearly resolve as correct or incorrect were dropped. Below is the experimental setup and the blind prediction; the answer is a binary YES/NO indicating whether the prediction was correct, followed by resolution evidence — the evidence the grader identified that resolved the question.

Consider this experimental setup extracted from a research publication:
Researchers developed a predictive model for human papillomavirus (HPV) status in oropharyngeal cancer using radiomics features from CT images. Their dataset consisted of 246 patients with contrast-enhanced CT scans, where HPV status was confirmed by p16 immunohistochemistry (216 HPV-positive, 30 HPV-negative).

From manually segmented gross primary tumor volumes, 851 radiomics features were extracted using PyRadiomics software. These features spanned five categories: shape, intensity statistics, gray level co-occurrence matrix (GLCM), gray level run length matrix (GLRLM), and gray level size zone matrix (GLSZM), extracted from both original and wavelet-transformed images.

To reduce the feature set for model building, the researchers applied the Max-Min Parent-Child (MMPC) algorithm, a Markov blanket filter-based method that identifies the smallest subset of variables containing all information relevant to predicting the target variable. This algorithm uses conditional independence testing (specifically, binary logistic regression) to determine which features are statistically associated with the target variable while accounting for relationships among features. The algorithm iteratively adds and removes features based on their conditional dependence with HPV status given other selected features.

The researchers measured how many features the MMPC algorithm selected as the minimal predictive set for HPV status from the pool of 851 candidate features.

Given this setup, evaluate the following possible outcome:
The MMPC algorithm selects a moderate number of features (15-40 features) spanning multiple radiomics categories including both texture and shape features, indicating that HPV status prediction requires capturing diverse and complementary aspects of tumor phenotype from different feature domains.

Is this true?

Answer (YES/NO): NO